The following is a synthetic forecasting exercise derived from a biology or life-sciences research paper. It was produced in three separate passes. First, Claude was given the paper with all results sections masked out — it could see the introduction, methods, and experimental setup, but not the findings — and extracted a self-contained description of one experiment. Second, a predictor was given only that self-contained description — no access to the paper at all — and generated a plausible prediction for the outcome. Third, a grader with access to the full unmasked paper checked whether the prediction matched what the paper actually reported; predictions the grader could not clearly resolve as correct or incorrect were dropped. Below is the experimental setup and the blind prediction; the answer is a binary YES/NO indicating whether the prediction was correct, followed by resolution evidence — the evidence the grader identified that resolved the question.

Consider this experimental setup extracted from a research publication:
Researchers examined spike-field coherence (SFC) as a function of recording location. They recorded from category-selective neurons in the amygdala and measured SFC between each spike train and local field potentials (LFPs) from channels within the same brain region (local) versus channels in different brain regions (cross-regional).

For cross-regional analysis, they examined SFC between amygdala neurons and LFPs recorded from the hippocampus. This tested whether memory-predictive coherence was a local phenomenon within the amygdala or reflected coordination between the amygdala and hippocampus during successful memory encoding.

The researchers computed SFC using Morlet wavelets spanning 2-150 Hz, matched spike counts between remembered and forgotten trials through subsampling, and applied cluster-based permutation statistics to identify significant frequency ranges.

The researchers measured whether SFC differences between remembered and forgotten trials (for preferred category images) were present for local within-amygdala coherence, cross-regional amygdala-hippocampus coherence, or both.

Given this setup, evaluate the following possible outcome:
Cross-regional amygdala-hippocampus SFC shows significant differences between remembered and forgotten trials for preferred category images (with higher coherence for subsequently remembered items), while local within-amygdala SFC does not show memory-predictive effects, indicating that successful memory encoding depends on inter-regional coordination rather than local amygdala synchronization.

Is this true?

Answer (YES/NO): NO